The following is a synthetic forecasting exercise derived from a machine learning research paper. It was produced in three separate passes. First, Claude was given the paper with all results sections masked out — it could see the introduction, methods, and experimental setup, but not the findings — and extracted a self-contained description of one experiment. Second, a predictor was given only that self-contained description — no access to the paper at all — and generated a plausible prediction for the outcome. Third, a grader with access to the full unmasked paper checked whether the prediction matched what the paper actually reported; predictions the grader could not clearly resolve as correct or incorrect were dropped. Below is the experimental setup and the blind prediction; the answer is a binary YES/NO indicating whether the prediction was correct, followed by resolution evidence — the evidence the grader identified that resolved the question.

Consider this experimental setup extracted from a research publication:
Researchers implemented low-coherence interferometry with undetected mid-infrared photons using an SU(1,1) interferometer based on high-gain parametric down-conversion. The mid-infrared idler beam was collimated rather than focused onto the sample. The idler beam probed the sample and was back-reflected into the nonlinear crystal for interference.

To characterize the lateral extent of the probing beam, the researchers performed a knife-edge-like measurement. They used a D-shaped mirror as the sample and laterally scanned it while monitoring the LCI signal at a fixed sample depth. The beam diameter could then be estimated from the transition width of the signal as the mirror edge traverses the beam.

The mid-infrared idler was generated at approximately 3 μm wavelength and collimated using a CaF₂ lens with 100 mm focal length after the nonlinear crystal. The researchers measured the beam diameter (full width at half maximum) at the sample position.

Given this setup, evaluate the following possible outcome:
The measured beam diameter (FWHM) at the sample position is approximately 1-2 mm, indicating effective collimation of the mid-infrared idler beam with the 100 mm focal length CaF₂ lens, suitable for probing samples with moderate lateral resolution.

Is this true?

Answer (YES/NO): NO